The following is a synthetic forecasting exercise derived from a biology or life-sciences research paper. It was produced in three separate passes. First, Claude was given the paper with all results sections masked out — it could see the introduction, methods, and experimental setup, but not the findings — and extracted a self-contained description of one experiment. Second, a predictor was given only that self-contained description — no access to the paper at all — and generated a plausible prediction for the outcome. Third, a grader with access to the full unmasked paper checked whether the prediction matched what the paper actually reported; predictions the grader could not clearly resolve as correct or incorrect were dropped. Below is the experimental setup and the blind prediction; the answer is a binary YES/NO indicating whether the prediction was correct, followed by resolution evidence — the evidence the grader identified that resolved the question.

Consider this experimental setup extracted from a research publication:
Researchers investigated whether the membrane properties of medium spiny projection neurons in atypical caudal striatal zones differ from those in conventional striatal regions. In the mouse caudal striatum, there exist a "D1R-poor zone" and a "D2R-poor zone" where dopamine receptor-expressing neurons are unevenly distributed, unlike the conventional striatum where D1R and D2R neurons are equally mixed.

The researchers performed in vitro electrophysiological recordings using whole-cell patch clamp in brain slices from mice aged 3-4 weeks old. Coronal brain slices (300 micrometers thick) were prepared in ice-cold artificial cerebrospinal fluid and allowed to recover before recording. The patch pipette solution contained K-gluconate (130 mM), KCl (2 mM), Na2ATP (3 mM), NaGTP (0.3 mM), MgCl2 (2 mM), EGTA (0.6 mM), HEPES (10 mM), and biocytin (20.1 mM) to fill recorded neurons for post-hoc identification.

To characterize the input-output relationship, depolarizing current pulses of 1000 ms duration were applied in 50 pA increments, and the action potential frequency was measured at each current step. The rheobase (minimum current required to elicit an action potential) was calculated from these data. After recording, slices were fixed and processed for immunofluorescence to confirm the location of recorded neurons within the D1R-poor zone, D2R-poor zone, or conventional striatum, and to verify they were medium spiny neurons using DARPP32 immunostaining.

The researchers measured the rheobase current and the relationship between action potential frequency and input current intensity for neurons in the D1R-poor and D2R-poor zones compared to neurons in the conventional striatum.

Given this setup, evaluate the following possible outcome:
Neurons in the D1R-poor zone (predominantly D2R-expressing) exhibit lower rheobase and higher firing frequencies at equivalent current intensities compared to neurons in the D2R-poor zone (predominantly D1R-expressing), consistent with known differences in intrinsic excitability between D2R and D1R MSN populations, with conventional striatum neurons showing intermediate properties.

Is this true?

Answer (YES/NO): NO